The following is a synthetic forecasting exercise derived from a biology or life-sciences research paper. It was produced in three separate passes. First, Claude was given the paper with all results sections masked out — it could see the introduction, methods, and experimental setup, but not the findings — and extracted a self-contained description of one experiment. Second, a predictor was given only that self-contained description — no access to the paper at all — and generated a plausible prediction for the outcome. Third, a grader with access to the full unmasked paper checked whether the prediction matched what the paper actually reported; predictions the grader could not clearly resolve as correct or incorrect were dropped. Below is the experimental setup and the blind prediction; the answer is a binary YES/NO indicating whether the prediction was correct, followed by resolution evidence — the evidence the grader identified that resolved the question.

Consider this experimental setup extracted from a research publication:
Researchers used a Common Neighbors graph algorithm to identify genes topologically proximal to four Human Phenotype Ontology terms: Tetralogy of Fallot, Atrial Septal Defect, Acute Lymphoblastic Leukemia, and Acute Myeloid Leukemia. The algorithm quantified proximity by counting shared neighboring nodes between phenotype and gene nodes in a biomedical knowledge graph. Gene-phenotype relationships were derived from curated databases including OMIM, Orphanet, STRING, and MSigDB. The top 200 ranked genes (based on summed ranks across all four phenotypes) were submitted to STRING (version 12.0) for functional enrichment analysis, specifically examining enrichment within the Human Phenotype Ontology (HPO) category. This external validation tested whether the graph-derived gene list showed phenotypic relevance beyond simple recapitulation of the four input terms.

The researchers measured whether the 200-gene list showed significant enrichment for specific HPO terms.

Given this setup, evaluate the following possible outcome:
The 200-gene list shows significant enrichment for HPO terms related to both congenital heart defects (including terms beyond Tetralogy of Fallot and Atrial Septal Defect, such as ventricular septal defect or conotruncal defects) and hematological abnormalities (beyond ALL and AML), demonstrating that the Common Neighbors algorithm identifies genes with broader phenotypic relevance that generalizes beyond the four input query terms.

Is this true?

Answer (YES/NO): NO